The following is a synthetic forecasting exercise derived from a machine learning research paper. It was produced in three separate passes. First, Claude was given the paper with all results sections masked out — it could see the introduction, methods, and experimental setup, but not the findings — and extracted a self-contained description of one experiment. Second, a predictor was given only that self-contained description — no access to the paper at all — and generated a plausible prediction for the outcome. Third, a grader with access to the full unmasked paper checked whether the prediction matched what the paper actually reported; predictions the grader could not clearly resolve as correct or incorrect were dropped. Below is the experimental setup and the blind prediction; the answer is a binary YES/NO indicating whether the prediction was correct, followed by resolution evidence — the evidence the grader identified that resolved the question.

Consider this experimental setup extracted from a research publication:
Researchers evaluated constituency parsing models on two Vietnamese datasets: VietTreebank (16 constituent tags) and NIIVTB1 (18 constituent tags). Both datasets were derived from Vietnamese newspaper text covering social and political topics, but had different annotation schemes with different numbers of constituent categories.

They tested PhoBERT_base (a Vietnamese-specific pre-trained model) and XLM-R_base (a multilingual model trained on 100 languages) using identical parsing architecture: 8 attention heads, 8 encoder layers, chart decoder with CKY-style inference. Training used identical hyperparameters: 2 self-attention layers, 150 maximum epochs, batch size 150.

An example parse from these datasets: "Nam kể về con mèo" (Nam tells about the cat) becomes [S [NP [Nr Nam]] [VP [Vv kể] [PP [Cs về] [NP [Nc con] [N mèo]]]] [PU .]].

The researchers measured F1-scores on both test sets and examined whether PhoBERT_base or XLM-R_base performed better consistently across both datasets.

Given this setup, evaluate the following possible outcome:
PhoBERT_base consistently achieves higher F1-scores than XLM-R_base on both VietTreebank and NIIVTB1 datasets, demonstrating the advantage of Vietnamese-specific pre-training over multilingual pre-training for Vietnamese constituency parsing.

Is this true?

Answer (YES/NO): YES